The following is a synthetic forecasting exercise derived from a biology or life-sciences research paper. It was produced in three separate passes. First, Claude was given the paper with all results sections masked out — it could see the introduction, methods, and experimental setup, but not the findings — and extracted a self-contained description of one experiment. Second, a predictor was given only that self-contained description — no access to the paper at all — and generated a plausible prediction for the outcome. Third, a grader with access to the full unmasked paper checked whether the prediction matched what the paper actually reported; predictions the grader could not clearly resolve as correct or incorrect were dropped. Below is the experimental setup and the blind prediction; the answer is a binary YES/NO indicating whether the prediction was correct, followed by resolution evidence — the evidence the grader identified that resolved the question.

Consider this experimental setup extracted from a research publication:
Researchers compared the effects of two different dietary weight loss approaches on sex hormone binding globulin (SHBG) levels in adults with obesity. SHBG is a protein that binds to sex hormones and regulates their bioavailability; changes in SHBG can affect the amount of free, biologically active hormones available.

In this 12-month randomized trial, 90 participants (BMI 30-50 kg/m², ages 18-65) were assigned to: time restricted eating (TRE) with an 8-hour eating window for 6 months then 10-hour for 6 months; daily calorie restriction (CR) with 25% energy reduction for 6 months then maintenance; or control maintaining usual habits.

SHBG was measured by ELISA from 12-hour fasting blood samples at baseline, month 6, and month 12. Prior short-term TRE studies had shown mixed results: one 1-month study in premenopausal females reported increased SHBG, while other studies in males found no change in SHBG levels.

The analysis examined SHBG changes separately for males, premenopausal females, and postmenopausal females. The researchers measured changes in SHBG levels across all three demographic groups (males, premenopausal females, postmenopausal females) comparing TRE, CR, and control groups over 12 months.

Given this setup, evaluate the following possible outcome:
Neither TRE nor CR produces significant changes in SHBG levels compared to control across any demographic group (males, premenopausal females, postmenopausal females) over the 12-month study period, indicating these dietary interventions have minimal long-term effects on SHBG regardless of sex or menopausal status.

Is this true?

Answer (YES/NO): YES